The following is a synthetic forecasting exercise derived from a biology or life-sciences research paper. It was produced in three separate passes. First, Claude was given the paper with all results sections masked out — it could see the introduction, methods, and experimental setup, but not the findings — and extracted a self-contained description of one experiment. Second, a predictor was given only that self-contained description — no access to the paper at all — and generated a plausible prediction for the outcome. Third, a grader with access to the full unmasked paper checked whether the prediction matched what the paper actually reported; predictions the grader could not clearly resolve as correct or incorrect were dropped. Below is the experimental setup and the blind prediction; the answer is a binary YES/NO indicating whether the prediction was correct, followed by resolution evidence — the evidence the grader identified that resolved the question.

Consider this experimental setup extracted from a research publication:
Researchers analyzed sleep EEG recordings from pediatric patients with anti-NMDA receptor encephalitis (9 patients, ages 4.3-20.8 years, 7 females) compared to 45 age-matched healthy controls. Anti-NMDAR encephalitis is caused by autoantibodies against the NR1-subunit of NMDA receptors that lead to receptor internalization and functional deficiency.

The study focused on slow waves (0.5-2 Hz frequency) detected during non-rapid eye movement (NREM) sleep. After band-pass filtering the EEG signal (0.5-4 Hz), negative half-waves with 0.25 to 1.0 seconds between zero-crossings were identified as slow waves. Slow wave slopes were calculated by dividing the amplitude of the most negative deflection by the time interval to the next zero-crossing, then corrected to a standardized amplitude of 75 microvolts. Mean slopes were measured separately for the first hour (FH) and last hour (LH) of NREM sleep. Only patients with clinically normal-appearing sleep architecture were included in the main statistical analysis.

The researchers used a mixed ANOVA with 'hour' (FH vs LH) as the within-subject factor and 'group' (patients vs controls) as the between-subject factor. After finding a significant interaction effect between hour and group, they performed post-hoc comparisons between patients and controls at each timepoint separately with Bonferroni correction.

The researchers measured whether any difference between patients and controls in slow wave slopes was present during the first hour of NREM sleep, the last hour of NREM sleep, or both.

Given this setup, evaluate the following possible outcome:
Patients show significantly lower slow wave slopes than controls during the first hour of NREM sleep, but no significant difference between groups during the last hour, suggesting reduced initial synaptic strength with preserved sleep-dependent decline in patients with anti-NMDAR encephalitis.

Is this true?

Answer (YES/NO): YES